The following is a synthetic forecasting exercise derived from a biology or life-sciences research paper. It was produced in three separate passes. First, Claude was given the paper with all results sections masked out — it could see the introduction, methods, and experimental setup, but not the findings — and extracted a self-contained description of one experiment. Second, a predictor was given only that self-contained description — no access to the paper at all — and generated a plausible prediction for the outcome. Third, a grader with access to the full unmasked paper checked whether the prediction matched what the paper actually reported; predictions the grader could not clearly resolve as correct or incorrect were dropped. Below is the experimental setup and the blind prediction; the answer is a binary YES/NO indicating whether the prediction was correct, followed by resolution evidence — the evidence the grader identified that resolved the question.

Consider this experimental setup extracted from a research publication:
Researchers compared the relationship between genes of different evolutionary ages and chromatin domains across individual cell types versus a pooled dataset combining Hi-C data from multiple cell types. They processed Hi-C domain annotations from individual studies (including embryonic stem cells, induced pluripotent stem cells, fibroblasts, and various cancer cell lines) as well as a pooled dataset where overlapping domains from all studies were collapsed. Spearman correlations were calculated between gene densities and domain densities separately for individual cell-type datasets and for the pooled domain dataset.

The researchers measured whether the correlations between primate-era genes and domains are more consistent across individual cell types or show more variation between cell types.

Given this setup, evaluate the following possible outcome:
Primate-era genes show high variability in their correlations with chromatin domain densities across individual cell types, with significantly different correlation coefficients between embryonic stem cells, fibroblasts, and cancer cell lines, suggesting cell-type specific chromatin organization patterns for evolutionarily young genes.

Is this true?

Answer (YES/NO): YES